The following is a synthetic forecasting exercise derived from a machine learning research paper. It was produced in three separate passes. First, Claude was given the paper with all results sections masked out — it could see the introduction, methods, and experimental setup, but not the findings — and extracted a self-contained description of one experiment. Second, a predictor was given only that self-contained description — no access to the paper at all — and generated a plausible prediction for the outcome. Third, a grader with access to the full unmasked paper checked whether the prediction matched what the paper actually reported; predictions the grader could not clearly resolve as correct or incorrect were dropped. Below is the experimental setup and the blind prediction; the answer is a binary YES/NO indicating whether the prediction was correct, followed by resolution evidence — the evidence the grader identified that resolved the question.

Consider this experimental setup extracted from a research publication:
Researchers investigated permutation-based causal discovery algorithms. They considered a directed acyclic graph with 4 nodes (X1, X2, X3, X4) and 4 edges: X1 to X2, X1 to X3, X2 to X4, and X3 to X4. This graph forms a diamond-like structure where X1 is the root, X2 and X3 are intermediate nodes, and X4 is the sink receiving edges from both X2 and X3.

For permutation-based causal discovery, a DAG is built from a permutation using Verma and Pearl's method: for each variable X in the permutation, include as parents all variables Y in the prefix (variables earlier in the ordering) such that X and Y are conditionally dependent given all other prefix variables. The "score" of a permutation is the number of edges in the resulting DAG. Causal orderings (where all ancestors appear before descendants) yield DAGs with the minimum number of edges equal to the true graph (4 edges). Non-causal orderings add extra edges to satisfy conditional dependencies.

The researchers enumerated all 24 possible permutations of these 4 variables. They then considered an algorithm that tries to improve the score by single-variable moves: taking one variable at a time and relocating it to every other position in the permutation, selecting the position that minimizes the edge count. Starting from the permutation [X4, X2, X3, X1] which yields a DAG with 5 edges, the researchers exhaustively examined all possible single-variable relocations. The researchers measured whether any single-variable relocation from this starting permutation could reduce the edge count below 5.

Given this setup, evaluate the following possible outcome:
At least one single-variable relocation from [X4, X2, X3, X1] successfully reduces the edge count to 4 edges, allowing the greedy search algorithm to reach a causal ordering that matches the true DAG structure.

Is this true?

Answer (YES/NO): NO